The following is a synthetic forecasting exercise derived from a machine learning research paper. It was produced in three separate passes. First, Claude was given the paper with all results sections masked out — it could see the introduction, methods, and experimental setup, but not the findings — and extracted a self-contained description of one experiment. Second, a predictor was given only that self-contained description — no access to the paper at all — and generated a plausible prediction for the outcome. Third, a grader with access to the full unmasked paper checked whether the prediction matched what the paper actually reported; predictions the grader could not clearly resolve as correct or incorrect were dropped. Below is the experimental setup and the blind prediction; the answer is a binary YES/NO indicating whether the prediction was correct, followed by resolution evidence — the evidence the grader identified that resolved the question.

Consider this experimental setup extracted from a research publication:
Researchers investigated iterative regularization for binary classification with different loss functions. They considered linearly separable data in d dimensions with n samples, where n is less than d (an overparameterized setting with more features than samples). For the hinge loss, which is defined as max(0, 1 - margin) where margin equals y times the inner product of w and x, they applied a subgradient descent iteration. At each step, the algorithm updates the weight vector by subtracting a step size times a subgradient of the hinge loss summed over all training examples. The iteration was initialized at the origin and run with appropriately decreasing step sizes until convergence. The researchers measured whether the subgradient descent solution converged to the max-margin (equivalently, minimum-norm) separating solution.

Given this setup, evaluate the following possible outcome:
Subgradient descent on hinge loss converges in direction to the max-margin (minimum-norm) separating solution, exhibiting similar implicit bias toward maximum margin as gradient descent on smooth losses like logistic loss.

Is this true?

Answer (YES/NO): NO